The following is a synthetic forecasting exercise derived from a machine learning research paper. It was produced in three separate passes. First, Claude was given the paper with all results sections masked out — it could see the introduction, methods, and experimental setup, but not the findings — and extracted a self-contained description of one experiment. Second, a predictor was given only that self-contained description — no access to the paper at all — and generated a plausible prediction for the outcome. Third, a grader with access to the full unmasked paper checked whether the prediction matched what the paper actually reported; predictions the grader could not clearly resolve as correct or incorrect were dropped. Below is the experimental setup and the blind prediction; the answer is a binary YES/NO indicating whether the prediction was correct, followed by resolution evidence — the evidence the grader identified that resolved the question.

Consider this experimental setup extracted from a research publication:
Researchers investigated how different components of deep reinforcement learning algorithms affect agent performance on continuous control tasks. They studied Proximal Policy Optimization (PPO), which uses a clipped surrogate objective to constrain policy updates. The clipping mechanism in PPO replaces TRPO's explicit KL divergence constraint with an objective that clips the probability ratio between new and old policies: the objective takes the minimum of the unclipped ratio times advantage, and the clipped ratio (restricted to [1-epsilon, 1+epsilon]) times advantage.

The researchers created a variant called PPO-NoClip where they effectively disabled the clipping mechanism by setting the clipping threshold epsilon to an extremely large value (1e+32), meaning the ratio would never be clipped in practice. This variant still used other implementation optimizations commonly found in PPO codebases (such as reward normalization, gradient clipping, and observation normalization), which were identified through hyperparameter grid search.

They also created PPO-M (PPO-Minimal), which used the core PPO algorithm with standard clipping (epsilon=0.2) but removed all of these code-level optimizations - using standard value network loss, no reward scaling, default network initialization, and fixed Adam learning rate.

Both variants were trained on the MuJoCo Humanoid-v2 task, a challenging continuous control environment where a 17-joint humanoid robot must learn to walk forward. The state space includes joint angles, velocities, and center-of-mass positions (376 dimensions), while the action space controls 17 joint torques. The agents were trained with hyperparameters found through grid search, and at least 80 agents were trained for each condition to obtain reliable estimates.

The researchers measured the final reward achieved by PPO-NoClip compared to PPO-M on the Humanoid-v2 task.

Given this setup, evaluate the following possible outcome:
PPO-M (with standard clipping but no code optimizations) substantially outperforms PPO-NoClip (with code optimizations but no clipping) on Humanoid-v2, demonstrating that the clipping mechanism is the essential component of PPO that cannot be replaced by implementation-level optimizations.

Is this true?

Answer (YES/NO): NO